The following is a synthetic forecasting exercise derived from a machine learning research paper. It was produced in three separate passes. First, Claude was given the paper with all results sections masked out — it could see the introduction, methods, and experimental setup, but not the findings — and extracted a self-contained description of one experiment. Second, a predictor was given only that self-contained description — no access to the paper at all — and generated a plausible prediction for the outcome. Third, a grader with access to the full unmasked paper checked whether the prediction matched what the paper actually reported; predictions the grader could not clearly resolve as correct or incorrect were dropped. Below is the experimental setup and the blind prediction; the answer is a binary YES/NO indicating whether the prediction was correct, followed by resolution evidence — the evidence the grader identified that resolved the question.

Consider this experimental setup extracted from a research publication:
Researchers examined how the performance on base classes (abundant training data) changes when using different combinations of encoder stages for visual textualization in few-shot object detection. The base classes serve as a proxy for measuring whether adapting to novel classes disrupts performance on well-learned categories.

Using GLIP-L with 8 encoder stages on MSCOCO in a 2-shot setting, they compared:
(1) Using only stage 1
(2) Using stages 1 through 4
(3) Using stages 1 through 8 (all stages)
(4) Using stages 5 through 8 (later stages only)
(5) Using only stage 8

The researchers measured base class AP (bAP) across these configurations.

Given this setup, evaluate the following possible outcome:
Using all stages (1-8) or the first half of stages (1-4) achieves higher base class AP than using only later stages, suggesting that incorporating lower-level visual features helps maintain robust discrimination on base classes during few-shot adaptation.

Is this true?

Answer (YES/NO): YES